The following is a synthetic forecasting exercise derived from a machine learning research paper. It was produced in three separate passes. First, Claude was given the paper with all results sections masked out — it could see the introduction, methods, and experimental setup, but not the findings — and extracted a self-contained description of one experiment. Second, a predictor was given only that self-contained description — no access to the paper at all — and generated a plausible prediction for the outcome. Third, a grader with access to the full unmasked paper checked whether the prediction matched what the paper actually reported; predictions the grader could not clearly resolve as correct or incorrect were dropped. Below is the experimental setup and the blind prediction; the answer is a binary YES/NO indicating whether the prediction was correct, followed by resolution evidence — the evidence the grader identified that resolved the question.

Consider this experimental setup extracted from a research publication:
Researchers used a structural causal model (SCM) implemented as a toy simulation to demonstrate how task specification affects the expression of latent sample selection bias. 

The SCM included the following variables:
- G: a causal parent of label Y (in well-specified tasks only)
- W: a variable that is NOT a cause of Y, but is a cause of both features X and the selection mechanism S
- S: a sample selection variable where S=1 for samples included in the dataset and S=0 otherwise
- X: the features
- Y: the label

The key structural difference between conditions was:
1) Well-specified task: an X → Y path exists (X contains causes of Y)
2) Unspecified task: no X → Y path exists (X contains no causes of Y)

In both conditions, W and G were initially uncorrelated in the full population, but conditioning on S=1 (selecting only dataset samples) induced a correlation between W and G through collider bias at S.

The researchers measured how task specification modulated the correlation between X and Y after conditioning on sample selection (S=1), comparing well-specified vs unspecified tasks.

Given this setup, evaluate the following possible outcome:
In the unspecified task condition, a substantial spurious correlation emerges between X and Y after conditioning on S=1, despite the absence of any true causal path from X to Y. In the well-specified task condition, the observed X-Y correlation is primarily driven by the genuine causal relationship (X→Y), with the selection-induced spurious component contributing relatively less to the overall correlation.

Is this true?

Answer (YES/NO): YES